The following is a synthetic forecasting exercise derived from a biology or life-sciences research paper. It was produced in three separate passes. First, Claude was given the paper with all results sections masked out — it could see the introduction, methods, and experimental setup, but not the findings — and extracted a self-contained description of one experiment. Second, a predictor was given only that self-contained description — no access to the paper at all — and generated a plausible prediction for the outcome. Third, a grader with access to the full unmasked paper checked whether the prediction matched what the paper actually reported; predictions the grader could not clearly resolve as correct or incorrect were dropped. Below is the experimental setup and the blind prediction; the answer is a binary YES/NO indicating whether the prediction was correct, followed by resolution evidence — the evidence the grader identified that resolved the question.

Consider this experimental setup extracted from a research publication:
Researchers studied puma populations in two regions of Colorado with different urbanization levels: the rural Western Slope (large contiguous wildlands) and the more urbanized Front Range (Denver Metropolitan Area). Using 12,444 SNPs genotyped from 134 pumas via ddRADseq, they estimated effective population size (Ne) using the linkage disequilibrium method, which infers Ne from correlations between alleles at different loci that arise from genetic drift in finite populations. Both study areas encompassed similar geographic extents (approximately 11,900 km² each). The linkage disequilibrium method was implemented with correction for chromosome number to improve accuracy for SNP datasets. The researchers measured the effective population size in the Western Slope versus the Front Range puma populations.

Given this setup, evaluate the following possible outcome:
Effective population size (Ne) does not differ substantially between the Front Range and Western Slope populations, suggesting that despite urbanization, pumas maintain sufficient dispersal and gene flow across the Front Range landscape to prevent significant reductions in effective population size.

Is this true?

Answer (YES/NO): NO